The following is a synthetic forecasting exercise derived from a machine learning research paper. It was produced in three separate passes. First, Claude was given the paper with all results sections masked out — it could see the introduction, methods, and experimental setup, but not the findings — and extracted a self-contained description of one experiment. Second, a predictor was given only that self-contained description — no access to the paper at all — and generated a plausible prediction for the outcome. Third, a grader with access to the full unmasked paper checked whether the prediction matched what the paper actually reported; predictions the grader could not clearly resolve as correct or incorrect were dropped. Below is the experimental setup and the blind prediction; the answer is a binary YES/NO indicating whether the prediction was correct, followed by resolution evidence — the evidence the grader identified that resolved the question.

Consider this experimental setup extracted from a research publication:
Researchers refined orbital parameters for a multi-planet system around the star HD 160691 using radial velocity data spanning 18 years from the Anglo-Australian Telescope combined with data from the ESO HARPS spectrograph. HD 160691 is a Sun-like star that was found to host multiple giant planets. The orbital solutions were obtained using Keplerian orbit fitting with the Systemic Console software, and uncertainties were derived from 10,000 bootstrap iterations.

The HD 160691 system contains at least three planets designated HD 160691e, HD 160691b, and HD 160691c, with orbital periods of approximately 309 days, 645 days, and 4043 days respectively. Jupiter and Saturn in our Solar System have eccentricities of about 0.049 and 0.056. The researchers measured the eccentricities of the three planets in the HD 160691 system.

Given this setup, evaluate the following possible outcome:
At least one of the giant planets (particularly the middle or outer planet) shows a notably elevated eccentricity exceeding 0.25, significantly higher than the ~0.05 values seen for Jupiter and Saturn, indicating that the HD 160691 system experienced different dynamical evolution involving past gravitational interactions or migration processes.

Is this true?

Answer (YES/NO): NO